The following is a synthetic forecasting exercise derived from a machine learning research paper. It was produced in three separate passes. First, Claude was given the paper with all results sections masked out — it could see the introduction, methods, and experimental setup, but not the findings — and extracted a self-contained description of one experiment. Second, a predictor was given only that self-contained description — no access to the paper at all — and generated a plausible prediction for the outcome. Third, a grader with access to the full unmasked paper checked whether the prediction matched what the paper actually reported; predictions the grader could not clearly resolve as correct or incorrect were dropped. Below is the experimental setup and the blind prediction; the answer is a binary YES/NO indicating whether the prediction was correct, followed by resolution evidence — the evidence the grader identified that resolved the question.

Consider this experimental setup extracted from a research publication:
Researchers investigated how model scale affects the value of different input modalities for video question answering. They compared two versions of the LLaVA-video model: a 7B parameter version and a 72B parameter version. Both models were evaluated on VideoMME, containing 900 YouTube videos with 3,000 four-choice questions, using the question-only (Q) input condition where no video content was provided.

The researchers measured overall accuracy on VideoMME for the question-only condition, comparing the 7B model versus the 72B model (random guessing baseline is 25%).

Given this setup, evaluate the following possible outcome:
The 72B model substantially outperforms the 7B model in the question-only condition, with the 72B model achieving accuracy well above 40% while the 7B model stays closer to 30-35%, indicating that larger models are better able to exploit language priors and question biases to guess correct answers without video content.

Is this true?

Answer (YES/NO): NO